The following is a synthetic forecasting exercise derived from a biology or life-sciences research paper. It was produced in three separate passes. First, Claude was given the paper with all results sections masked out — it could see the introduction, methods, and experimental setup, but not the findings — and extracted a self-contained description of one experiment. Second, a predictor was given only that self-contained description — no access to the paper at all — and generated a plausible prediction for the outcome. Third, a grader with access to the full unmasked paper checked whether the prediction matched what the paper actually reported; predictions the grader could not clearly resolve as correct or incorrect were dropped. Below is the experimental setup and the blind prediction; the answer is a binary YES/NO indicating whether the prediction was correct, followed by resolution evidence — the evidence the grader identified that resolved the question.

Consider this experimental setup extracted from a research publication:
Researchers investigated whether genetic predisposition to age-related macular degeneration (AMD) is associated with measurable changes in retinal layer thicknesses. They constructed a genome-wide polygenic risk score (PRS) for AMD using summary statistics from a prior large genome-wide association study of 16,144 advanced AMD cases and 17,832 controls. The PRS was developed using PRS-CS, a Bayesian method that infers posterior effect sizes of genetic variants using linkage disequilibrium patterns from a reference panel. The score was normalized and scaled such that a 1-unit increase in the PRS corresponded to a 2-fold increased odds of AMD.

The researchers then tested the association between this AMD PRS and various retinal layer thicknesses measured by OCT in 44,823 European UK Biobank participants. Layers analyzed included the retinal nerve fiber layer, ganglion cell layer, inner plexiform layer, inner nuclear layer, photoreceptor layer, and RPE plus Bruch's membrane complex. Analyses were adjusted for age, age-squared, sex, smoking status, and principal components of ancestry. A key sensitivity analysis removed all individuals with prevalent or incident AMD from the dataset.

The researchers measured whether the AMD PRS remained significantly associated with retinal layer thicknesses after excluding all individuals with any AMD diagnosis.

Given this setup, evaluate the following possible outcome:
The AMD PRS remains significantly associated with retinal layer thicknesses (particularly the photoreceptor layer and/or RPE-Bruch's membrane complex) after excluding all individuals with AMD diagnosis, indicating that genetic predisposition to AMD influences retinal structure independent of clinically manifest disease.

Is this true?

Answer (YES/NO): YES